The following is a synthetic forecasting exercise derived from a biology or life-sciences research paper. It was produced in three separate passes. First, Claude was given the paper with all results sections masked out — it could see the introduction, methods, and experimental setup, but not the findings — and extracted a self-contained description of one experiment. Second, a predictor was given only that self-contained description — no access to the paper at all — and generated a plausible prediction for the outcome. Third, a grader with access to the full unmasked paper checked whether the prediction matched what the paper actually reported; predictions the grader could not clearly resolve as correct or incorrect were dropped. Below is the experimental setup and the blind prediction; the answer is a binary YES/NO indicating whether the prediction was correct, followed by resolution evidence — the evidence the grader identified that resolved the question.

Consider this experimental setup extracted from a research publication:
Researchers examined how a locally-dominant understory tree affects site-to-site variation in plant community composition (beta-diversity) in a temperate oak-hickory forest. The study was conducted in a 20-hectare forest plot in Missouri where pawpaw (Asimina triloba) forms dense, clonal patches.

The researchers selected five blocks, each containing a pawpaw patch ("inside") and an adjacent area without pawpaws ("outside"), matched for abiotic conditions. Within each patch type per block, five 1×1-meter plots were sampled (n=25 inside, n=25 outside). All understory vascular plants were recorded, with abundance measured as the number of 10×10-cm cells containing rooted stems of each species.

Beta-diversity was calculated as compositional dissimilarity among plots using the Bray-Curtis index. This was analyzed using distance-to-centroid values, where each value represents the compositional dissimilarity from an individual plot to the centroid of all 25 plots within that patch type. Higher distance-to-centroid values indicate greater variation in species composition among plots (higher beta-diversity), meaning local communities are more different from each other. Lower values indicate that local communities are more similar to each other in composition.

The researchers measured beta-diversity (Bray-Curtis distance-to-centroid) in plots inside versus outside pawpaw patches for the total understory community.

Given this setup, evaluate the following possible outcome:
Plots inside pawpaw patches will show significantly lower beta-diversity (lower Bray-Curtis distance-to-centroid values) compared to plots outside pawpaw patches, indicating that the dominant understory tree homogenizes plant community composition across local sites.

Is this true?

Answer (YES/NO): NO